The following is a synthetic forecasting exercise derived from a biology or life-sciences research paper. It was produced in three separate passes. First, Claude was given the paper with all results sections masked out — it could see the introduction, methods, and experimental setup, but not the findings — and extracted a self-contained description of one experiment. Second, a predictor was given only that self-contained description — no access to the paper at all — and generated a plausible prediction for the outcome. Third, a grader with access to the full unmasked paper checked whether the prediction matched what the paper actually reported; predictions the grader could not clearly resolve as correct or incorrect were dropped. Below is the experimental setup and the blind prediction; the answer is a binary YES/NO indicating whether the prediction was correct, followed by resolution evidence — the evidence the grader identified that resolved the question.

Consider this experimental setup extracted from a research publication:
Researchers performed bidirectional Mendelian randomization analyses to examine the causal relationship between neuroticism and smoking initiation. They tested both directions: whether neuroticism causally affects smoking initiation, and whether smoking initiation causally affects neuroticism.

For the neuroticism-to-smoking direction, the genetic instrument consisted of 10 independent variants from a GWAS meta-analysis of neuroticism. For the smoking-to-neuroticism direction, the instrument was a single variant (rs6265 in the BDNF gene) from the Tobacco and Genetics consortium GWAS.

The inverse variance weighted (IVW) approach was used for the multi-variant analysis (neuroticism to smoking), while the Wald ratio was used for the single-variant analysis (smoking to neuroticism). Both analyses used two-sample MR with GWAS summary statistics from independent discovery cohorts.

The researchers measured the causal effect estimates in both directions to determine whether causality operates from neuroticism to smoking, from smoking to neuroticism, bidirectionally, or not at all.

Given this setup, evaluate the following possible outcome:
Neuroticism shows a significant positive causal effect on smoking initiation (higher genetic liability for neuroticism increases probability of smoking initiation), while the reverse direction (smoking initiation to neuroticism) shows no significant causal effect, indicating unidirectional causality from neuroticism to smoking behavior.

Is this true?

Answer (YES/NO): NO